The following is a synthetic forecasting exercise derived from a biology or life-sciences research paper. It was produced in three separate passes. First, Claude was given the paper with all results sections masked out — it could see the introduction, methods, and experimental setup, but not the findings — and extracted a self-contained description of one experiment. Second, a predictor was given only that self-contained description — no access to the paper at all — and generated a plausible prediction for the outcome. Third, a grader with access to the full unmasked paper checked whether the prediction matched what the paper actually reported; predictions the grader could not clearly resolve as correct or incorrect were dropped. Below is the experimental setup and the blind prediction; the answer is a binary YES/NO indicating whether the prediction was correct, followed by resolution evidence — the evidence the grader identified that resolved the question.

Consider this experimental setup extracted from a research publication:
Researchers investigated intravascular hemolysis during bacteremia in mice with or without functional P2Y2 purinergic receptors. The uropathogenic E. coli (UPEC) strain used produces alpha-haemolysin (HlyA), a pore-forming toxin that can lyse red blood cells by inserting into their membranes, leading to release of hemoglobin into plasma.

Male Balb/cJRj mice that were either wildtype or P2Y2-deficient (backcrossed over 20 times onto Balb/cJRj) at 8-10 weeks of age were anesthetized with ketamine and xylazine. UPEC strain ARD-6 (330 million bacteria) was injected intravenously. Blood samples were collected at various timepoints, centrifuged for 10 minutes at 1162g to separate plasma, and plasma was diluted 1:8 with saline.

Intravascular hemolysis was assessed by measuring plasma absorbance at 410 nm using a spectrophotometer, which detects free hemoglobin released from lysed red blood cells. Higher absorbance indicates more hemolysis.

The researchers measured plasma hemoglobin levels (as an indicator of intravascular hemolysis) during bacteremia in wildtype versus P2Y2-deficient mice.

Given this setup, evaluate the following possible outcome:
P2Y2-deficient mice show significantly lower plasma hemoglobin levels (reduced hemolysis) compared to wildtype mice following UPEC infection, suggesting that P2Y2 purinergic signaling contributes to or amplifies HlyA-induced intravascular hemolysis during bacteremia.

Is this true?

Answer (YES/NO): NO